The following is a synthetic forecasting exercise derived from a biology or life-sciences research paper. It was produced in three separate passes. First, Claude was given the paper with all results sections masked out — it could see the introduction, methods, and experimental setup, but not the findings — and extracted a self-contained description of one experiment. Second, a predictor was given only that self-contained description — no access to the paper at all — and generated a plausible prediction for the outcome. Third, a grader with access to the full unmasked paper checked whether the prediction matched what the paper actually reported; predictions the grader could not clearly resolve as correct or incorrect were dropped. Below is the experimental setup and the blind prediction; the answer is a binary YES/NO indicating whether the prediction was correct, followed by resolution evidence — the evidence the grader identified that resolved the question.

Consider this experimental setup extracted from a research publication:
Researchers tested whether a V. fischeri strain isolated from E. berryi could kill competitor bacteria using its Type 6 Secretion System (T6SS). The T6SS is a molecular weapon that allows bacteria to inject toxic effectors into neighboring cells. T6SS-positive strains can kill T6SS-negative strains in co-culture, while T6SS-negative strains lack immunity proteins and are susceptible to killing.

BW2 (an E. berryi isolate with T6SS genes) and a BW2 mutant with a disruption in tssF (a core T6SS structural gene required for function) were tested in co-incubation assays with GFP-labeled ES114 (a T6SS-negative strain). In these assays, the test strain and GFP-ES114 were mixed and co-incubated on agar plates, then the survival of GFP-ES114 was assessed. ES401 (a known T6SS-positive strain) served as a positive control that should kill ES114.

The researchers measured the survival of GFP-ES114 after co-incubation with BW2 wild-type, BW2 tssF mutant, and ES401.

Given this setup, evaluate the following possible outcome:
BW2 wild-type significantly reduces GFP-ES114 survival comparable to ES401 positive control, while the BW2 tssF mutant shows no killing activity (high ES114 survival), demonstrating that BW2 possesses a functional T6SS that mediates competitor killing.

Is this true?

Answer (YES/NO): YES